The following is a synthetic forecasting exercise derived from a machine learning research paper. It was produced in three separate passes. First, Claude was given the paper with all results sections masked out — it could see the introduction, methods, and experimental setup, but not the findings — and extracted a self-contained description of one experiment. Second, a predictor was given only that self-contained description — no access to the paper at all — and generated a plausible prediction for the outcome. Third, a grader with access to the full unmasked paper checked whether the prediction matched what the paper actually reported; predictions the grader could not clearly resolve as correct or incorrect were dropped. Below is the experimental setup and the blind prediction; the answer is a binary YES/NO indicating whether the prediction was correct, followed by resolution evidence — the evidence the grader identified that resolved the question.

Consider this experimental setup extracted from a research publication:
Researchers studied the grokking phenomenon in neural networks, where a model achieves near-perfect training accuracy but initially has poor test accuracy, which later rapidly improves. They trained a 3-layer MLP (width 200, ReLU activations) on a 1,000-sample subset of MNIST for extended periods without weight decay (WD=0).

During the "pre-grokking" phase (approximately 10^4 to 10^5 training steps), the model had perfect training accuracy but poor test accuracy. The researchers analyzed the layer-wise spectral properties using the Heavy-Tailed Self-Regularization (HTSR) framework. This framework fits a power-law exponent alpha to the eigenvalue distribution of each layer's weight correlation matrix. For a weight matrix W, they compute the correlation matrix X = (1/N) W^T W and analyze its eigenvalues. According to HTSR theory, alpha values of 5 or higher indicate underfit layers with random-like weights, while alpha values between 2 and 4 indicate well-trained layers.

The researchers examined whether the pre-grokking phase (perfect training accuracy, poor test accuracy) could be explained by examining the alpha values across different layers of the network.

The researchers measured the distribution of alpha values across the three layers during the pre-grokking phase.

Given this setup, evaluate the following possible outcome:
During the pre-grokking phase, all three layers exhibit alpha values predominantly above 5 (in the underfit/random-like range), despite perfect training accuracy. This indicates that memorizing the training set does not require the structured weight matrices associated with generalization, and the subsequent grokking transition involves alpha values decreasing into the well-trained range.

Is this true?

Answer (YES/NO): NO